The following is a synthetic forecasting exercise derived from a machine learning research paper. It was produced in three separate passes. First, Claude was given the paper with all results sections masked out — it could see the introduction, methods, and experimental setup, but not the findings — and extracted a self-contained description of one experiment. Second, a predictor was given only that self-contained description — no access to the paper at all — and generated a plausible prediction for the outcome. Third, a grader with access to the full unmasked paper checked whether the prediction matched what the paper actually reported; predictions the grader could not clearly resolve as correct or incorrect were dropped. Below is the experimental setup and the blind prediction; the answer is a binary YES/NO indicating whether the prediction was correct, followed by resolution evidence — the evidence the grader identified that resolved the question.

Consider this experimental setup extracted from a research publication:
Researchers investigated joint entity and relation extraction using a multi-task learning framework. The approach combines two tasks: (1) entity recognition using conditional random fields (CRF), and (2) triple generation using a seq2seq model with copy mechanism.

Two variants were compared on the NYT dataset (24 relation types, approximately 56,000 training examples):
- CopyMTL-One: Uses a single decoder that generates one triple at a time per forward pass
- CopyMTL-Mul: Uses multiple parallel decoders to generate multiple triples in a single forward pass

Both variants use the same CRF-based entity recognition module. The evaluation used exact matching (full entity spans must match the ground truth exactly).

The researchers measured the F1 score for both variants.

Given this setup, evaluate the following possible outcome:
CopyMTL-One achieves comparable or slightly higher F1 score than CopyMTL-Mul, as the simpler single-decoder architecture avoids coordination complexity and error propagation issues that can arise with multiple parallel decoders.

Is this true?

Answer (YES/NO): NO